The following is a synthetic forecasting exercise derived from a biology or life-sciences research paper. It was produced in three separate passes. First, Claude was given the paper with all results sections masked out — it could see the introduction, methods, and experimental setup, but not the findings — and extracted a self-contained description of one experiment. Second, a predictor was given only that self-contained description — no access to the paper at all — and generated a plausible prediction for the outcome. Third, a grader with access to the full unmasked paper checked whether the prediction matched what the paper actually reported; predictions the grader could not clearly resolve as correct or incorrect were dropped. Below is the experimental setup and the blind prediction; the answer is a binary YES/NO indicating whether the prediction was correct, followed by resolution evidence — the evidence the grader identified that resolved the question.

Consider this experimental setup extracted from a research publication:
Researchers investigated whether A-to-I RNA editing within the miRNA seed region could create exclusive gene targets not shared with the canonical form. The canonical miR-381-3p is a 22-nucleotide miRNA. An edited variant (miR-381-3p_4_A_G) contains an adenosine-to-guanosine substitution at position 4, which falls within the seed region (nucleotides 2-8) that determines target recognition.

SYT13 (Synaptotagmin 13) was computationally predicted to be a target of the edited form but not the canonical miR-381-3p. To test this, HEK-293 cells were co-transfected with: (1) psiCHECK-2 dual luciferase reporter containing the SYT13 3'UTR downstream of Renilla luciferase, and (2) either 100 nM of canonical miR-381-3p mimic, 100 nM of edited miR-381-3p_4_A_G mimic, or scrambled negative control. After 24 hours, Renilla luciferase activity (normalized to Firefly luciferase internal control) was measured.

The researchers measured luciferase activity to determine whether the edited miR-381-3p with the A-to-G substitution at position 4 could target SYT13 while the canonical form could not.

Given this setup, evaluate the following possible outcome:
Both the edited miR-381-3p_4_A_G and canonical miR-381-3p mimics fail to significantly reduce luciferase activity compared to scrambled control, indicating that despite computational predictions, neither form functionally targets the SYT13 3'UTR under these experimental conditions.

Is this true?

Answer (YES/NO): NO